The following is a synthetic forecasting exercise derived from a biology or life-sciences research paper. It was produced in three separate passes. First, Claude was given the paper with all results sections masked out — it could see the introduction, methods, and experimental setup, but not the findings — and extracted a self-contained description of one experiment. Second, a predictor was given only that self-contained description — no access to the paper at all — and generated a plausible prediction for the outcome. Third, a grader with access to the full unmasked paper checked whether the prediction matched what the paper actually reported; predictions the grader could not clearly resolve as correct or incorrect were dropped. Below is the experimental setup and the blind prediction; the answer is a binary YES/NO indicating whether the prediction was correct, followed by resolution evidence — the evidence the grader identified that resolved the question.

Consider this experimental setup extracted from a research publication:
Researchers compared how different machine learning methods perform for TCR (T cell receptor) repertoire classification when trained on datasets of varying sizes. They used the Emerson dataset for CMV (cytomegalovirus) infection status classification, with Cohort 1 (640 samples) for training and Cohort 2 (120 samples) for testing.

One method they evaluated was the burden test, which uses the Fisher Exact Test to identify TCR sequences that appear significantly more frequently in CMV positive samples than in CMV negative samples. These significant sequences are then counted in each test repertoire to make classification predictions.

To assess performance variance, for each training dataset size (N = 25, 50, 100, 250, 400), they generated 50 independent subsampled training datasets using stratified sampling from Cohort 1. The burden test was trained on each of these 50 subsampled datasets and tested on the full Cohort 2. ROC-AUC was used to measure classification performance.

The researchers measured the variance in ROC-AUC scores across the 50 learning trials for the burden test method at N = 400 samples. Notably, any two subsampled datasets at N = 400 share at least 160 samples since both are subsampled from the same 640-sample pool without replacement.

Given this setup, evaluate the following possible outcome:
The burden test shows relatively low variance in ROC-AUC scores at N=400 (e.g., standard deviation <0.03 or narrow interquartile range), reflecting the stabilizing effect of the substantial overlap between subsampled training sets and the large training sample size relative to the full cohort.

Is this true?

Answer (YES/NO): NO